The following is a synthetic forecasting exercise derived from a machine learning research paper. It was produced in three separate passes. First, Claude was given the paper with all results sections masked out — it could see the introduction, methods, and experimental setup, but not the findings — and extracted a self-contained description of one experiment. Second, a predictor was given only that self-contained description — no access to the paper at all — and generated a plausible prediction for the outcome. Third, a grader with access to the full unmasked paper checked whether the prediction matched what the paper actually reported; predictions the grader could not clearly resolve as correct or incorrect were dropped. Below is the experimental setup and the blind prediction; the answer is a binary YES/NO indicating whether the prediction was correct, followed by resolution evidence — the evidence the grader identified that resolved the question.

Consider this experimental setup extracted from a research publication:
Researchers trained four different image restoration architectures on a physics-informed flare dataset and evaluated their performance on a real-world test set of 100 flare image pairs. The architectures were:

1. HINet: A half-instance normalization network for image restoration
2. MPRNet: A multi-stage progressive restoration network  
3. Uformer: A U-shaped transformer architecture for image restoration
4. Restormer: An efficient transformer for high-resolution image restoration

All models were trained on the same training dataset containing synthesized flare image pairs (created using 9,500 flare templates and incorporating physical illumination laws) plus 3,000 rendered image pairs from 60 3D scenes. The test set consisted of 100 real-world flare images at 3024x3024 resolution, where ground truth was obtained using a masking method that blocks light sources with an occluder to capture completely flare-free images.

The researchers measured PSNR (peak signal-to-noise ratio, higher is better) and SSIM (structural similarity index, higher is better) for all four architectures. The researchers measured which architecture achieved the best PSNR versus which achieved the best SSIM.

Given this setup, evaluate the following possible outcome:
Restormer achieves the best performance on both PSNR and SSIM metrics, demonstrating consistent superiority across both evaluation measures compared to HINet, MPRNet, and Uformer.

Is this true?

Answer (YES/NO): NO